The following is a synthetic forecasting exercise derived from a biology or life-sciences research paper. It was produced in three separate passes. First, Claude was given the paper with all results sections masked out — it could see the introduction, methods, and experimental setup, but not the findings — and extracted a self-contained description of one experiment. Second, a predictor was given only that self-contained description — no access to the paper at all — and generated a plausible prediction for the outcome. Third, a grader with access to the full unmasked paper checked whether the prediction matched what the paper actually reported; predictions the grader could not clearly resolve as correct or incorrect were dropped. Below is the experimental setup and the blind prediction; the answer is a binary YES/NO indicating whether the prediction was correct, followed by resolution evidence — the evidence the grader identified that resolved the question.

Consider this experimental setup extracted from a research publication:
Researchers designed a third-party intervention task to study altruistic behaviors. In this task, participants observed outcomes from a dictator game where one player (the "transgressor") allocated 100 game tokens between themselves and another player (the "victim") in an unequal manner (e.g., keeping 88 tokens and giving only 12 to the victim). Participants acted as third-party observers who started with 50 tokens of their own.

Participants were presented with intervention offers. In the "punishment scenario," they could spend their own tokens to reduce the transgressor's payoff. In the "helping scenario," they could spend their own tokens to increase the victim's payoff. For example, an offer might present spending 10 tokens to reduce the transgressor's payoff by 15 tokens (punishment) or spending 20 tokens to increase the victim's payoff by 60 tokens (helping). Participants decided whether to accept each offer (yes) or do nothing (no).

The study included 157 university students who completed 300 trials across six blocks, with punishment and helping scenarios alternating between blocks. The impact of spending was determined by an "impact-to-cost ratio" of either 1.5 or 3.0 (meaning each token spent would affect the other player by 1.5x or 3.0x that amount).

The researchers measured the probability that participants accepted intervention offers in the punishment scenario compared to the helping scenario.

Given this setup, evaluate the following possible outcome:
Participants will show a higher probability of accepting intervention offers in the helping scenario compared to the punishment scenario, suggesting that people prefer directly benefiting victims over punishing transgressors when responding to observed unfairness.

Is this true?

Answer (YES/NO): YES